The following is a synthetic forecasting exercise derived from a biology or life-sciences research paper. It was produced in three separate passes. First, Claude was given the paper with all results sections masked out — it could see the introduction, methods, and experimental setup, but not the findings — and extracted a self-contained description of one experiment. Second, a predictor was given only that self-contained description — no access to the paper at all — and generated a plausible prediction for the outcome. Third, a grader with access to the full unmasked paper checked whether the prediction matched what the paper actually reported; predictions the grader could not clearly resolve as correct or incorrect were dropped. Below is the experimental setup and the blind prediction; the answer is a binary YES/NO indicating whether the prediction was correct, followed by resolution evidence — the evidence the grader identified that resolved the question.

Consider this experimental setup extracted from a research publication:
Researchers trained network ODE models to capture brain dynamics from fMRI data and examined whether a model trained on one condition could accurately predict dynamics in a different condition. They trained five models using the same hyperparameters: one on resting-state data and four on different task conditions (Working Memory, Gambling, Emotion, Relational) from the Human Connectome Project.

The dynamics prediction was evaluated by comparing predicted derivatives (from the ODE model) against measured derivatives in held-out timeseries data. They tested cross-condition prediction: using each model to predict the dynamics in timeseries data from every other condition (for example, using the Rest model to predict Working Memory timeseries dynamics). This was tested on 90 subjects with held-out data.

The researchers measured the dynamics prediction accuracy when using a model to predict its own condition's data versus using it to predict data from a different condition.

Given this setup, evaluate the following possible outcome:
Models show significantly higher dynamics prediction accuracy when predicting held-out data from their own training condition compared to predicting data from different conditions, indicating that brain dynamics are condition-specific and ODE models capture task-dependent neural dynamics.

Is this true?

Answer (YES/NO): YES